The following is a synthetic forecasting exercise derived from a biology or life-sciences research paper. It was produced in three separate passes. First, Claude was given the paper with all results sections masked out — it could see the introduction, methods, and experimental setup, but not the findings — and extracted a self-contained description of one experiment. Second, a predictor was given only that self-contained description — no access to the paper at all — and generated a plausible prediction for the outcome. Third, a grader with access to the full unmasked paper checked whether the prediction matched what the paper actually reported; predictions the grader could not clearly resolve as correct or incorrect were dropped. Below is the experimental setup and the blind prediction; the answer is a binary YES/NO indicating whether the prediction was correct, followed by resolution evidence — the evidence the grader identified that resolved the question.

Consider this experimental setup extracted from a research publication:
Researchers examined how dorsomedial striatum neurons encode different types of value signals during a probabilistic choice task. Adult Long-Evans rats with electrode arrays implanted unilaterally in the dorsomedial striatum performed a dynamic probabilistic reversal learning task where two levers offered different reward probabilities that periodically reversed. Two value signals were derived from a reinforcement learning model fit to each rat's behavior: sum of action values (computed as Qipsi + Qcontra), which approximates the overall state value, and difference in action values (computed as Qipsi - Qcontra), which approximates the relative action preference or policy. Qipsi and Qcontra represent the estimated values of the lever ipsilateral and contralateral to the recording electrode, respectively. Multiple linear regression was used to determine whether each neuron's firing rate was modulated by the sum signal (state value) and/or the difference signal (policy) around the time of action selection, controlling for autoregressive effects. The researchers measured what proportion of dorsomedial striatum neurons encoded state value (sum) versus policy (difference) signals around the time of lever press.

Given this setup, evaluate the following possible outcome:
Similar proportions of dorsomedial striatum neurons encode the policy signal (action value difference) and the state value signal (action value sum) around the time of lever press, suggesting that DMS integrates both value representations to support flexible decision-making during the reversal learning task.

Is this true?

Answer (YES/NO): NO